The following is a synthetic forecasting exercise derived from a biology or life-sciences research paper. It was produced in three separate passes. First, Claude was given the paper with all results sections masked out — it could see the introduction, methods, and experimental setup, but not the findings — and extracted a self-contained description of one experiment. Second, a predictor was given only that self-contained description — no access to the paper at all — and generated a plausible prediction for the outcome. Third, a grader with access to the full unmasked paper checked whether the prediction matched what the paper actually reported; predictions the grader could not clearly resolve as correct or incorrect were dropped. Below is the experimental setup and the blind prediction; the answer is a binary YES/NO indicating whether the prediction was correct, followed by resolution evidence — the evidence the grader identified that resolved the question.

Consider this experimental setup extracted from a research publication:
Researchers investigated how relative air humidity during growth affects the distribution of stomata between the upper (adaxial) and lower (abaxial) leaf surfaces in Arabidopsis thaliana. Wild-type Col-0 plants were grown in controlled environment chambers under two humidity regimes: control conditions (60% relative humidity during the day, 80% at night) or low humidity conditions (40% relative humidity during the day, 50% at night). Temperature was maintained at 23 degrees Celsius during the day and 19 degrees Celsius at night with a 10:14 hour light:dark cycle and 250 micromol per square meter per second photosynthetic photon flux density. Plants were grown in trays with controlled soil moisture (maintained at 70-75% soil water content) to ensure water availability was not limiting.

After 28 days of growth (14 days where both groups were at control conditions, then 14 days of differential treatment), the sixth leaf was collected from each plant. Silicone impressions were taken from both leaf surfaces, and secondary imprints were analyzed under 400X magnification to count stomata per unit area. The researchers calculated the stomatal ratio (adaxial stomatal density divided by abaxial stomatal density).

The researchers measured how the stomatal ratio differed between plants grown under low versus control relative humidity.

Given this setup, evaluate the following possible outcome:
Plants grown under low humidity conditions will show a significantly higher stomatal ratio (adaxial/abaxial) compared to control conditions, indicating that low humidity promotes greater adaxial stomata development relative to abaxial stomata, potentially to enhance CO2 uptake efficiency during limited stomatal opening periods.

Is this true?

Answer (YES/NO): YES